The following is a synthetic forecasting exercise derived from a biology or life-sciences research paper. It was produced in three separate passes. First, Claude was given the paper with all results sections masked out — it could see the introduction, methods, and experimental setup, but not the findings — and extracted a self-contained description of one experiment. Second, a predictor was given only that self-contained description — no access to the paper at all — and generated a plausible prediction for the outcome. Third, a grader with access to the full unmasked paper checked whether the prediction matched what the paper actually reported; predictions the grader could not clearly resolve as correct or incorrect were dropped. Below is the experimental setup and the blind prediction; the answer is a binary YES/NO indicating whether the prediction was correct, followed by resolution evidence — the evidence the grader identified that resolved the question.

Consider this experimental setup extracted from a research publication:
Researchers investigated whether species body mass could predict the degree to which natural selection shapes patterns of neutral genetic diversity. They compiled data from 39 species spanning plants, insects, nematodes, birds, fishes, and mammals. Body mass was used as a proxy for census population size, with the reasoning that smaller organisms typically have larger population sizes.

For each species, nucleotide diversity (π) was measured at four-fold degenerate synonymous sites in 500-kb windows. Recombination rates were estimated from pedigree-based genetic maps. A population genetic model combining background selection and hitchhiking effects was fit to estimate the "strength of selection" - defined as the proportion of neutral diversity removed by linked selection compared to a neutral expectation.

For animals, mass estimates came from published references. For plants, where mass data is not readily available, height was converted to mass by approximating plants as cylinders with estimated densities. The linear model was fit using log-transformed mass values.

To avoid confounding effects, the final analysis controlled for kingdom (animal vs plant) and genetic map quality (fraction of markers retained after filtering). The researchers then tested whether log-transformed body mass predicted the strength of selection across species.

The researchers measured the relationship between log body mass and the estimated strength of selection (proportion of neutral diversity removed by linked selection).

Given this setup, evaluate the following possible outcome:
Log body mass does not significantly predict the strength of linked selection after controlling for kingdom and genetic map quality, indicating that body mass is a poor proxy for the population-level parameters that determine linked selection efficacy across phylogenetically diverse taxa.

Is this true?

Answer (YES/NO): NO